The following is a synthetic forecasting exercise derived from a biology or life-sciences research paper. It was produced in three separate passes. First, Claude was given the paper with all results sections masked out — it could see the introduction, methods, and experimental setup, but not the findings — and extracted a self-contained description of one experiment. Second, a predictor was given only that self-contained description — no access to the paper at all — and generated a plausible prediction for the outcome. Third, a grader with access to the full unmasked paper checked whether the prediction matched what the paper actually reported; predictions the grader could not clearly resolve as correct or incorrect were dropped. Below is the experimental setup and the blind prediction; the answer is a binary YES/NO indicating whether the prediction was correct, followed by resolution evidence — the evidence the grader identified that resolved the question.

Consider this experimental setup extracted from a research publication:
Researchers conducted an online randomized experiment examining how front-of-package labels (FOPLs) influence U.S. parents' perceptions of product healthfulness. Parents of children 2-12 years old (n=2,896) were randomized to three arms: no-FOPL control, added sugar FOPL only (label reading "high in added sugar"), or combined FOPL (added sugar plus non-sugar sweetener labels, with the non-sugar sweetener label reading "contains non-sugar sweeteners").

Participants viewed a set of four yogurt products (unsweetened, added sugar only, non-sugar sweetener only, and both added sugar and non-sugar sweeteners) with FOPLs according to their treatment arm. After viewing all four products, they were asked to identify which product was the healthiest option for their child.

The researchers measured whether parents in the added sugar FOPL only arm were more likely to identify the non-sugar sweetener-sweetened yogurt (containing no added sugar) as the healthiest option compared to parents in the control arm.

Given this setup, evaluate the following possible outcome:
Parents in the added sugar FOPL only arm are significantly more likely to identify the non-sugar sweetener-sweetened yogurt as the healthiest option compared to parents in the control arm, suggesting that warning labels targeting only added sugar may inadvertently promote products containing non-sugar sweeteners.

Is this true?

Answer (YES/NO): YES